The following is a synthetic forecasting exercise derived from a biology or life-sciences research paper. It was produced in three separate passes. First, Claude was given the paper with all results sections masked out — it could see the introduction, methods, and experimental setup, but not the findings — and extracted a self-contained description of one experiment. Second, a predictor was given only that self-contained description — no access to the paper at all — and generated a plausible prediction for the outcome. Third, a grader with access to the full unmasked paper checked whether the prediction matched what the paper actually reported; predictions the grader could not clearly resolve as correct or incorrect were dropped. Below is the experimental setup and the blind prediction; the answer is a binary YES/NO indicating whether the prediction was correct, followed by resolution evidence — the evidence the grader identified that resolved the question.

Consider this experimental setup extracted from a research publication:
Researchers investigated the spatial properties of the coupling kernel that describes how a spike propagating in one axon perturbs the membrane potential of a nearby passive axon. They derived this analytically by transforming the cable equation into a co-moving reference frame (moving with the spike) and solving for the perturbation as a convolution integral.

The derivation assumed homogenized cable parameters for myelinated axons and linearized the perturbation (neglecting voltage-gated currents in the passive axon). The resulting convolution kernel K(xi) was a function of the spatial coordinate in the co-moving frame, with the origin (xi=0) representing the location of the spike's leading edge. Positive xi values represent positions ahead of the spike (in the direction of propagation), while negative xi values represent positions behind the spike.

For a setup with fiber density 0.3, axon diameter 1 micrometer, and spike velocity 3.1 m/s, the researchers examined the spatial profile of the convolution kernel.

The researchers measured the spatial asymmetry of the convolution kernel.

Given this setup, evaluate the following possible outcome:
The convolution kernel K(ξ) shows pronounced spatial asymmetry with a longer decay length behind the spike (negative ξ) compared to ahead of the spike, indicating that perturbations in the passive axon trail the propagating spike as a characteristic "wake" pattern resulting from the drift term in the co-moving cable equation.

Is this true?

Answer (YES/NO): YES